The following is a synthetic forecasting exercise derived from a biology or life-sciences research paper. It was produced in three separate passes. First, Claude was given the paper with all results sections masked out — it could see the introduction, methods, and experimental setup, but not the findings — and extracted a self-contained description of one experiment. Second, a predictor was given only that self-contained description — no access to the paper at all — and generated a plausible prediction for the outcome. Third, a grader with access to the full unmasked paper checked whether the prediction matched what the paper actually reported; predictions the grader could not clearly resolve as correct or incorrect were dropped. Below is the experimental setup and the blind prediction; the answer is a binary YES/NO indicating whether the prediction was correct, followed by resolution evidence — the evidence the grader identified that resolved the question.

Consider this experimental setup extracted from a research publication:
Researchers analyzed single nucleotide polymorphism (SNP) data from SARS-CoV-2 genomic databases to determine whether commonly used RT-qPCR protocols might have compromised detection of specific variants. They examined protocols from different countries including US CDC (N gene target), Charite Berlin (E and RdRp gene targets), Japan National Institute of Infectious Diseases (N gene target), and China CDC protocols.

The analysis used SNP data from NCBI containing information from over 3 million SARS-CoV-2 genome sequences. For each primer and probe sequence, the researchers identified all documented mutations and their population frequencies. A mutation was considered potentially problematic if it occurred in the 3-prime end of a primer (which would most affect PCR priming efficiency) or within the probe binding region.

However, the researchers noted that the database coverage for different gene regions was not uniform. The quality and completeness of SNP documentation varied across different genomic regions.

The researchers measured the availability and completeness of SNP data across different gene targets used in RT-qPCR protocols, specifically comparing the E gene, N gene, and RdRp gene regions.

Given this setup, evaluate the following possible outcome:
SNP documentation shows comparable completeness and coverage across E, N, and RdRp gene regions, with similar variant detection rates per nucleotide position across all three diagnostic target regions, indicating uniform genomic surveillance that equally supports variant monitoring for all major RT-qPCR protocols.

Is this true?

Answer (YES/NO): NO